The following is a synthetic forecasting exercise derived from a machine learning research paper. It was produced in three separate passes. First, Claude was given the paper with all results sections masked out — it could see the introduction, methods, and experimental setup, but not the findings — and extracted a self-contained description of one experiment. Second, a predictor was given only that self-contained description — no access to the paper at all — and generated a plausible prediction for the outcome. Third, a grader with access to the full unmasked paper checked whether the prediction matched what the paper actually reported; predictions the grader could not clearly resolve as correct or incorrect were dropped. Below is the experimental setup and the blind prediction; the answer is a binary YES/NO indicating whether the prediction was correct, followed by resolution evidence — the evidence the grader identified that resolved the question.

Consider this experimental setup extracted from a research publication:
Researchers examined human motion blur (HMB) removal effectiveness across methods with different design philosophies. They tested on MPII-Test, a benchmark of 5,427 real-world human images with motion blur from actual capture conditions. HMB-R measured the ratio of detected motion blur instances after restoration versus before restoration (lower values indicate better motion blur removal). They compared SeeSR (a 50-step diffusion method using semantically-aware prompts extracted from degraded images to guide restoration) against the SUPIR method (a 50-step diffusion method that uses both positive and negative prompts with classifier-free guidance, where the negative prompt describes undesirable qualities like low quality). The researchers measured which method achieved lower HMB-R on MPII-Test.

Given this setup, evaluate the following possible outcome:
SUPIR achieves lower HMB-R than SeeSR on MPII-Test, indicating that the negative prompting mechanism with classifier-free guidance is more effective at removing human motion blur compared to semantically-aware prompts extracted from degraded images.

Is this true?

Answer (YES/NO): NO